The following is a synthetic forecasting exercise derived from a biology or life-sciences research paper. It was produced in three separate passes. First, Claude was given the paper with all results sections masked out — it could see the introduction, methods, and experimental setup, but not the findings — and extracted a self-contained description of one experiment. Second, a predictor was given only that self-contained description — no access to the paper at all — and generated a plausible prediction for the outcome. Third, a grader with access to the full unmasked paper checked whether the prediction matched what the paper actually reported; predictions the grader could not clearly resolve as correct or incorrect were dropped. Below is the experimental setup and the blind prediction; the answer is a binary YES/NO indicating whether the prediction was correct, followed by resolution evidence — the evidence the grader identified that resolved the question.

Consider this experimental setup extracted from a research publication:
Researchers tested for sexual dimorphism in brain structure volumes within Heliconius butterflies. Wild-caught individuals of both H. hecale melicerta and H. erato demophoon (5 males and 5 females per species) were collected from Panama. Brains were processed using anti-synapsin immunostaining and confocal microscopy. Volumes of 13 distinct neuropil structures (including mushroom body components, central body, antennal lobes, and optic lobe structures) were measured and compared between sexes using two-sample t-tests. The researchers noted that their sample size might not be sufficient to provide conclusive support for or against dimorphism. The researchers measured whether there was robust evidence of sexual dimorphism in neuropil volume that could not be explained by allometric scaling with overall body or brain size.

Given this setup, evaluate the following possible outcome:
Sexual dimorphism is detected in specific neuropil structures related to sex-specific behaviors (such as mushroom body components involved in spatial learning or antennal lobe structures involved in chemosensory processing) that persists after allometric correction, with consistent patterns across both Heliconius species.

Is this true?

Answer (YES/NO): NO